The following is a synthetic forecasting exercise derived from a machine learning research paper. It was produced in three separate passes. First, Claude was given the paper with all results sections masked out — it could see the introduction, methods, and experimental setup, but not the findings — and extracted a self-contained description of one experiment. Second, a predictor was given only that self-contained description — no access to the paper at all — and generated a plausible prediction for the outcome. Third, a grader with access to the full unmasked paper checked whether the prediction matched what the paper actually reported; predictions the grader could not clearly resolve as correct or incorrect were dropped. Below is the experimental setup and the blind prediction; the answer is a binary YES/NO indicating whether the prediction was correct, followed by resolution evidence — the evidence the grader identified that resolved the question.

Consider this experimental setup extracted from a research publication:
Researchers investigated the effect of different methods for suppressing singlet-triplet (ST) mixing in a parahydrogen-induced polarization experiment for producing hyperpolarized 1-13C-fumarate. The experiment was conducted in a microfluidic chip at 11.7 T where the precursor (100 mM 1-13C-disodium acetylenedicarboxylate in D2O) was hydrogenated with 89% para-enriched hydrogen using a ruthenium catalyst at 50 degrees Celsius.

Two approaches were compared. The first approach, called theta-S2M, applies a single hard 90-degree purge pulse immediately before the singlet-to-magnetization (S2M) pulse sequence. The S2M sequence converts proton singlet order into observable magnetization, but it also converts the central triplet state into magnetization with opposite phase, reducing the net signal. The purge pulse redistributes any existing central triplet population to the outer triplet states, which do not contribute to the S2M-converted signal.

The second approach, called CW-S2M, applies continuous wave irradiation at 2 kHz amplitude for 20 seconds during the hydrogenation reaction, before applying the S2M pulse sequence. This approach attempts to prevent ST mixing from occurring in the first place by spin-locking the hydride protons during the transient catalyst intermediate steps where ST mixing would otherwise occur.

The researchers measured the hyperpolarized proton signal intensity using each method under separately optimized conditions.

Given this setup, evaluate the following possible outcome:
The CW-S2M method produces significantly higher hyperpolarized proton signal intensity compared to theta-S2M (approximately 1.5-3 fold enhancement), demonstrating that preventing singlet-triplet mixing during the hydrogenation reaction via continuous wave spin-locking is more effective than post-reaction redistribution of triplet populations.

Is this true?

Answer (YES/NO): NO